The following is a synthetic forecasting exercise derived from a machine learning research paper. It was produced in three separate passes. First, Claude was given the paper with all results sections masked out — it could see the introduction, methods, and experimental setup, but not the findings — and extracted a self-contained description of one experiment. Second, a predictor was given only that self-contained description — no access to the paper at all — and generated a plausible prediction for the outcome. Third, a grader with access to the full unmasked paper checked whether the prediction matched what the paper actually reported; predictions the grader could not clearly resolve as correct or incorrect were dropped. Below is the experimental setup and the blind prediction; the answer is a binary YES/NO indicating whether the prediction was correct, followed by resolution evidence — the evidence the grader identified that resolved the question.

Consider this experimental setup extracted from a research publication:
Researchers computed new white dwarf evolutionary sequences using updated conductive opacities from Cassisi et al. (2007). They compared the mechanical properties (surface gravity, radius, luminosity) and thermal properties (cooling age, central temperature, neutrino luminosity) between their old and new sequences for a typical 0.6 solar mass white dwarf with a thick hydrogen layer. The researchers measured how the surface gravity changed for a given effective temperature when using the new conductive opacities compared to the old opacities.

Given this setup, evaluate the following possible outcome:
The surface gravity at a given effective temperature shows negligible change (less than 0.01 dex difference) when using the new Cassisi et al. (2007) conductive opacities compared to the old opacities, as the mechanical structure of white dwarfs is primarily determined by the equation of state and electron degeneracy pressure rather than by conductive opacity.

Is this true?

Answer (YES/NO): YES